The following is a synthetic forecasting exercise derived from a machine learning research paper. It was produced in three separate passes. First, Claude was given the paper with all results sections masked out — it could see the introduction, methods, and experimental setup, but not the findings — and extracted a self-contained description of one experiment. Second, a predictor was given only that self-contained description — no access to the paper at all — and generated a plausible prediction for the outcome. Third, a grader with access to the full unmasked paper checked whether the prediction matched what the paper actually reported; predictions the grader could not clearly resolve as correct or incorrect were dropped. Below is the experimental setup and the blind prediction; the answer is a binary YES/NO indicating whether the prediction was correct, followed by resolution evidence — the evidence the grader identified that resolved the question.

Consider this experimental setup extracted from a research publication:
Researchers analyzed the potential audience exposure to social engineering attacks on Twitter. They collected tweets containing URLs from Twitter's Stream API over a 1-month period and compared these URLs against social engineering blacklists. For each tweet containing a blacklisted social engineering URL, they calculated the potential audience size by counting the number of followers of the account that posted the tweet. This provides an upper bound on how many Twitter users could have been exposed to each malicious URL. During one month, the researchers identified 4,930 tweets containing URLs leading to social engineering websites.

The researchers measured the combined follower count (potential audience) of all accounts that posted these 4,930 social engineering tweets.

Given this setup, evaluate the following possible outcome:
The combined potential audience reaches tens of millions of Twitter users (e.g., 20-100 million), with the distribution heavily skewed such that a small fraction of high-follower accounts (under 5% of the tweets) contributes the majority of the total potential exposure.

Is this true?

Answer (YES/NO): NO